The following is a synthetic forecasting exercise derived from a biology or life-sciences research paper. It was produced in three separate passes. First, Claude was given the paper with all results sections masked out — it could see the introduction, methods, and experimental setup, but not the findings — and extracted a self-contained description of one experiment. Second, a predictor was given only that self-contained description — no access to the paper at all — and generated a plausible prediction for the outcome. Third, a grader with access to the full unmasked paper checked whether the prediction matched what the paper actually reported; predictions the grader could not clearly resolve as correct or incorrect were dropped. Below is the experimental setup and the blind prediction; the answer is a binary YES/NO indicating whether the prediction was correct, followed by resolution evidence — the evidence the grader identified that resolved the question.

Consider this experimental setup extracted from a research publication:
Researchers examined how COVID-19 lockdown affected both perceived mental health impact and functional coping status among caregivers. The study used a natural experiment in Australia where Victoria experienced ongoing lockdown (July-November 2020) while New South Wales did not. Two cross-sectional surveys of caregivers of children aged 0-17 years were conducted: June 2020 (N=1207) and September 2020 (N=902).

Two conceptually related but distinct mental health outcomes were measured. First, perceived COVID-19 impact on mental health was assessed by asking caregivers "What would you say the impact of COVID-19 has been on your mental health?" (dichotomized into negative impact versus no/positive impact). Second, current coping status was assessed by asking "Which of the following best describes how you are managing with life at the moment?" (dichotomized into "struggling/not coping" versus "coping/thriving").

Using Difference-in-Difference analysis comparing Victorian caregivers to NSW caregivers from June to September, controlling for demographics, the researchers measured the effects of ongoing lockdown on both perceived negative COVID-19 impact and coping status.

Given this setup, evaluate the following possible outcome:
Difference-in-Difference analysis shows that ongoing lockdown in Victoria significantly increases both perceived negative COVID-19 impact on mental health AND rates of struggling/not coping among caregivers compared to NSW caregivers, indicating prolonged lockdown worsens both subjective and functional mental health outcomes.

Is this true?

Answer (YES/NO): NO